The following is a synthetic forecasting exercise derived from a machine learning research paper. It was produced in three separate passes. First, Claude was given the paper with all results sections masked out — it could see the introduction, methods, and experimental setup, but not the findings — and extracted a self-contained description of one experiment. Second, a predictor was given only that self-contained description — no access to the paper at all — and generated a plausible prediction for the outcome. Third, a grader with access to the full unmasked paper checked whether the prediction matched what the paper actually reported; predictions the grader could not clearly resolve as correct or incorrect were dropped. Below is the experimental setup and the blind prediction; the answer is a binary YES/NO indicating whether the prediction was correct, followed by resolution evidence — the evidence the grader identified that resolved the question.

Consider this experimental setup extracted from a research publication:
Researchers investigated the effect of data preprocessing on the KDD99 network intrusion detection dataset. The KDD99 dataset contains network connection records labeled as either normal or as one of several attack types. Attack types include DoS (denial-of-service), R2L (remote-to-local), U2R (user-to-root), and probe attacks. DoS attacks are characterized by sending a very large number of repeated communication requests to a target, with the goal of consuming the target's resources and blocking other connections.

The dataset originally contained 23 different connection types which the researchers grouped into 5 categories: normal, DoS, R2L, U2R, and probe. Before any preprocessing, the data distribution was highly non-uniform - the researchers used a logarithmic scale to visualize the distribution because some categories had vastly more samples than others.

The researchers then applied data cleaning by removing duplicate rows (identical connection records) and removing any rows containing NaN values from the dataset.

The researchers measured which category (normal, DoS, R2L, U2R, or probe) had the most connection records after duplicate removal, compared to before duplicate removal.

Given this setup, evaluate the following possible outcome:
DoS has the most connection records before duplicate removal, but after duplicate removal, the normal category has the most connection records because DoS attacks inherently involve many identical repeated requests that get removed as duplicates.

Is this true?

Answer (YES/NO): YES